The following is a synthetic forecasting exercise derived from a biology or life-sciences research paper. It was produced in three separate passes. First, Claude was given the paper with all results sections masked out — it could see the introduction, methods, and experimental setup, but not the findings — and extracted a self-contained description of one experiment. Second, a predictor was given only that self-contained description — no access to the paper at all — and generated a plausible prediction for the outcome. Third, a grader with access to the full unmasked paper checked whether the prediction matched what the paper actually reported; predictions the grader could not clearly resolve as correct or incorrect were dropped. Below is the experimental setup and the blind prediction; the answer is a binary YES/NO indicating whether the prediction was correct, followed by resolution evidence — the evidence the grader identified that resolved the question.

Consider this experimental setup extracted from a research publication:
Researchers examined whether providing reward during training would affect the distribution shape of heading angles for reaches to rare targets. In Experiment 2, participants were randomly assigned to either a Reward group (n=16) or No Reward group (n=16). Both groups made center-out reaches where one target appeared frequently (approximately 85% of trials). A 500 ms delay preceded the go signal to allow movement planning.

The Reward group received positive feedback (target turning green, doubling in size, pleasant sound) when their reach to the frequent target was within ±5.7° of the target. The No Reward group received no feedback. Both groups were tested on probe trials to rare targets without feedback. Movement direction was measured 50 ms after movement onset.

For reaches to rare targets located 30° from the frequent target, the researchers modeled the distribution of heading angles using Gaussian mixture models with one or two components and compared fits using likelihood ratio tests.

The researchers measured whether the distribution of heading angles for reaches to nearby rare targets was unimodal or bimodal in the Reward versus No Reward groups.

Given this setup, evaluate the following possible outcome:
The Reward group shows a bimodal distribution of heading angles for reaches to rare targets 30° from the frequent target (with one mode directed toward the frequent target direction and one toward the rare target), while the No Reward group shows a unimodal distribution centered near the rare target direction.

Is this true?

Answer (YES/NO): NO